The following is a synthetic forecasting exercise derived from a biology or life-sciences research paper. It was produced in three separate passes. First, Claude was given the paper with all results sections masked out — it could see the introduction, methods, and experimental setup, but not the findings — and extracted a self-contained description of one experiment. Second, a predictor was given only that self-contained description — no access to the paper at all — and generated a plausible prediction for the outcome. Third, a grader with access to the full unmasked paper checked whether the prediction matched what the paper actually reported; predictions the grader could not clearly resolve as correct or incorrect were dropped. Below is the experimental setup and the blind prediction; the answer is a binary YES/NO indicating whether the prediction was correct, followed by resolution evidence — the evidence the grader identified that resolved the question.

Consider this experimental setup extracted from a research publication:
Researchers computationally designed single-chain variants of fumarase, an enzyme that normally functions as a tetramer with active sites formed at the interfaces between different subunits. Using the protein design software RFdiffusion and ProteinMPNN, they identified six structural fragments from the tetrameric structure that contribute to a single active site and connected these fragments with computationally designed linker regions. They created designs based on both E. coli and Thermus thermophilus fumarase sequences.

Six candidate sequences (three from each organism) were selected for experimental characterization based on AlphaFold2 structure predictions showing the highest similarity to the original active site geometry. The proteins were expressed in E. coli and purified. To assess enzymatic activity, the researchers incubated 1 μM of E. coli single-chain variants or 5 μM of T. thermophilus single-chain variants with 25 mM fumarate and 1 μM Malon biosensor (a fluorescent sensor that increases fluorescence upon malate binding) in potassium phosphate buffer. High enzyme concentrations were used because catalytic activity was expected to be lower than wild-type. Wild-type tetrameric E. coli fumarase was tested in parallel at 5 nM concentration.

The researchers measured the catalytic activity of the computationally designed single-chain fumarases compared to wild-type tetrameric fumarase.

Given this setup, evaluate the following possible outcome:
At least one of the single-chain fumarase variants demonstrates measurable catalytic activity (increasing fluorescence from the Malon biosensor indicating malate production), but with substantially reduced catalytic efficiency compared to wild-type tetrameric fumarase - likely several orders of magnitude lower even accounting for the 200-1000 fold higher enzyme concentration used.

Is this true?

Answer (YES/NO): YES